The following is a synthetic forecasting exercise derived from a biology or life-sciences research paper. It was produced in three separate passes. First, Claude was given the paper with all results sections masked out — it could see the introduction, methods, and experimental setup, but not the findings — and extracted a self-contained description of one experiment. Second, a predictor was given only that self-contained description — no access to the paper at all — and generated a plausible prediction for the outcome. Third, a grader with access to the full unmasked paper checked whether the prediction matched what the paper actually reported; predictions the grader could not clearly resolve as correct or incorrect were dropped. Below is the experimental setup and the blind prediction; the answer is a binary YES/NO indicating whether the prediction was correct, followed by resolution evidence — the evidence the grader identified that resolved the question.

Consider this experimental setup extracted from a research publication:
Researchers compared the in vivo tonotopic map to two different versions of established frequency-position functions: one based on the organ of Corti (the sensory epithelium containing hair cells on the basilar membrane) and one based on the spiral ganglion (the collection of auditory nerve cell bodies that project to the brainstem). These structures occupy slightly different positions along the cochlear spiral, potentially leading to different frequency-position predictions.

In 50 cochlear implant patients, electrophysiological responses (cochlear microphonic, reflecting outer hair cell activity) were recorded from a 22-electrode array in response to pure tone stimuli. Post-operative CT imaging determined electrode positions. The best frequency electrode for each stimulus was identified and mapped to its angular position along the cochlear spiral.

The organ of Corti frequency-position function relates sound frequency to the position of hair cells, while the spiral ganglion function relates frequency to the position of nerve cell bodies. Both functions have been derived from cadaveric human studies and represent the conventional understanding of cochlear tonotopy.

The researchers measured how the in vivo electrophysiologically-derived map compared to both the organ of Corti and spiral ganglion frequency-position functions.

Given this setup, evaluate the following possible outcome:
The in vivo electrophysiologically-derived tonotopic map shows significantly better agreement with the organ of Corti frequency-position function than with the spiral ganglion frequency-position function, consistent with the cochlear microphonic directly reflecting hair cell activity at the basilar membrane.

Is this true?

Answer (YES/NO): NO